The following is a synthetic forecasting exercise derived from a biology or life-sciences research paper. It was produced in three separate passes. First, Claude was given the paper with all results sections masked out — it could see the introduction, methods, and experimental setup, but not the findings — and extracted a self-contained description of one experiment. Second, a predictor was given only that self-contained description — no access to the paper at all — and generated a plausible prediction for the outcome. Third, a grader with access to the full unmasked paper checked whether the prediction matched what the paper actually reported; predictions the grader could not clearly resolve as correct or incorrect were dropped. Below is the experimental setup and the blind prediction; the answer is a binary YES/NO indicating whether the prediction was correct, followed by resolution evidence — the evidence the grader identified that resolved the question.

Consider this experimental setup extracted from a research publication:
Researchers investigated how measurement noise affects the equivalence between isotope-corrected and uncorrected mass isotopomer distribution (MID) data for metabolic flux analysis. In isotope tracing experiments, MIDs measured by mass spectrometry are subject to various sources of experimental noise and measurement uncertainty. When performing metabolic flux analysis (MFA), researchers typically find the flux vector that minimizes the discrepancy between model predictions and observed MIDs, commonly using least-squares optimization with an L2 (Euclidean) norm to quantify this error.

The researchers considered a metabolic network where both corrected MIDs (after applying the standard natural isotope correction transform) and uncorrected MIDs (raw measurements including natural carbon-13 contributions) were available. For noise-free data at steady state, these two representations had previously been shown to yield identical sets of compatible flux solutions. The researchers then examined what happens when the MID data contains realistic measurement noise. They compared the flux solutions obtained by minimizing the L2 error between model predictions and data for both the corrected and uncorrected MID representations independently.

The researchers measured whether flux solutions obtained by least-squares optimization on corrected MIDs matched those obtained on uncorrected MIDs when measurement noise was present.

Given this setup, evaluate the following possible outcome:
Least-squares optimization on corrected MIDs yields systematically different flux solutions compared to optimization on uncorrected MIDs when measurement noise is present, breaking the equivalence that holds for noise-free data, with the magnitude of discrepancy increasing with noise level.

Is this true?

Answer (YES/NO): NO